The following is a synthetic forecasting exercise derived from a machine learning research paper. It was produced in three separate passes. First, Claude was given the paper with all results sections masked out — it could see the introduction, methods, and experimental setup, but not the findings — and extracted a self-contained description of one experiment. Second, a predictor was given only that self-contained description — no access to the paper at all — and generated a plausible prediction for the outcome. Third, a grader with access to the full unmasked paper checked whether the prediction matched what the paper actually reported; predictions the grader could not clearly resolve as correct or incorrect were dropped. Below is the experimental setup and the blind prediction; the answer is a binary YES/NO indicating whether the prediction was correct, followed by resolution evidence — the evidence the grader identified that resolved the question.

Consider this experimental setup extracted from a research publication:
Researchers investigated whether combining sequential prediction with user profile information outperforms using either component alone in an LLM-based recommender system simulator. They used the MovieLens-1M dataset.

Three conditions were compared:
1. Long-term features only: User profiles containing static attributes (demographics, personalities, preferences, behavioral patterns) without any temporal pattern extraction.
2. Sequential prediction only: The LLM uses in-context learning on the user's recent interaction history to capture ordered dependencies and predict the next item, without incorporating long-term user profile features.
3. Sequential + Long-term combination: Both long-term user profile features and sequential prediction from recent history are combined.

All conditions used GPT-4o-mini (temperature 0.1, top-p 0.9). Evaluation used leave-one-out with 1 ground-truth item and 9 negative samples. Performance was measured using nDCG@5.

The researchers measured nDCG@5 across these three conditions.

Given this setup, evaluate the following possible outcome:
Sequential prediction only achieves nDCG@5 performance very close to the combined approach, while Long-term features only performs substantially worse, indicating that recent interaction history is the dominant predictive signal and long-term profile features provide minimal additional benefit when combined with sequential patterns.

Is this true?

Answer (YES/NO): NO